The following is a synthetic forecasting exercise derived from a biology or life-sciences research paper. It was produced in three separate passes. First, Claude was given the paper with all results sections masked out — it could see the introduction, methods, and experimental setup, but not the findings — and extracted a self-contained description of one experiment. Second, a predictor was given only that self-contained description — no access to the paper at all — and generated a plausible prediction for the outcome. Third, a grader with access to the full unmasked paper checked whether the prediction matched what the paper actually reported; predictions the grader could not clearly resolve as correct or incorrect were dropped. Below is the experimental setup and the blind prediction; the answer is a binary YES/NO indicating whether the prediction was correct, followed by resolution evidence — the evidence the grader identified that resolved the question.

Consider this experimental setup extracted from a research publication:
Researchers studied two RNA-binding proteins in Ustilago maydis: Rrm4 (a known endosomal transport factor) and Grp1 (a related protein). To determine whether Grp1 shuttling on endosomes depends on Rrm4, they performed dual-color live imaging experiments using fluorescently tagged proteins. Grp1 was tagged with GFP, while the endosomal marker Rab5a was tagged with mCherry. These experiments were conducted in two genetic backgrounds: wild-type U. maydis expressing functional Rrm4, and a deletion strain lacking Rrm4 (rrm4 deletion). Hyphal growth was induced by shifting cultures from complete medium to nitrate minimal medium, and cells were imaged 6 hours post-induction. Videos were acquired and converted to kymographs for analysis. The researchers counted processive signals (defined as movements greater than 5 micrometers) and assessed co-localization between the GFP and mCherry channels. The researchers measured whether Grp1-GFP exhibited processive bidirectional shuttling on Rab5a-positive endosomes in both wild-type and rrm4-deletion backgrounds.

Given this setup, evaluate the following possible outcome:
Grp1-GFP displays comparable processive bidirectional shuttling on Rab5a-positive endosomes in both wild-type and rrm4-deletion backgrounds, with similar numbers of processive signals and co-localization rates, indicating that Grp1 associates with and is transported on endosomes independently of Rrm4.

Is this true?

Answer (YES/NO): NO